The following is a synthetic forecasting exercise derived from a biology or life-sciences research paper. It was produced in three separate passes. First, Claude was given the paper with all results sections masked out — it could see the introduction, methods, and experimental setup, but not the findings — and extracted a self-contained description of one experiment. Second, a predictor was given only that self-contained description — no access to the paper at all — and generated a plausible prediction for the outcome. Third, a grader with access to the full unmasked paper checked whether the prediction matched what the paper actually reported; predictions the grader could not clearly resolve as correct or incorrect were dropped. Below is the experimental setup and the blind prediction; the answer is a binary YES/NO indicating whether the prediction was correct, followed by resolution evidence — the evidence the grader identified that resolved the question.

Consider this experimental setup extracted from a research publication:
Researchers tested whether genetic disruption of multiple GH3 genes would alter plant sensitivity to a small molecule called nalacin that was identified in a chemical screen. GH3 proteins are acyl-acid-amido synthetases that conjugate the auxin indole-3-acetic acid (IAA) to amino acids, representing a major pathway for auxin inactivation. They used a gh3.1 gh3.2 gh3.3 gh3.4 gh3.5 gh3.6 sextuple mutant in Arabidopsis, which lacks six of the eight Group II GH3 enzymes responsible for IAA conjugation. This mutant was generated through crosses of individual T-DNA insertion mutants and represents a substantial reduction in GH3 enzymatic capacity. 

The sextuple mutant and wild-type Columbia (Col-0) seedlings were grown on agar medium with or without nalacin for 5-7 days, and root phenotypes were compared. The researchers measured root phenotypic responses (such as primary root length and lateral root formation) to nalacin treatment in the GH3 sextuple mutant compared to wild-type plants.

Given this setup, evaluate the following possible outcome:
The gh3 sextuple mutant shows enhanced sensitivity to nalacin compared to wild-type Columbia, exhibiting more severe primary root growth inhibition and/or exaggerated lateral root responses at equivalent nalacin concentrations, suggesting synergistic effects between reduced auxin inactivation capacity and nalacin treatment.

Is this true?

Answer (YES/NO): NO